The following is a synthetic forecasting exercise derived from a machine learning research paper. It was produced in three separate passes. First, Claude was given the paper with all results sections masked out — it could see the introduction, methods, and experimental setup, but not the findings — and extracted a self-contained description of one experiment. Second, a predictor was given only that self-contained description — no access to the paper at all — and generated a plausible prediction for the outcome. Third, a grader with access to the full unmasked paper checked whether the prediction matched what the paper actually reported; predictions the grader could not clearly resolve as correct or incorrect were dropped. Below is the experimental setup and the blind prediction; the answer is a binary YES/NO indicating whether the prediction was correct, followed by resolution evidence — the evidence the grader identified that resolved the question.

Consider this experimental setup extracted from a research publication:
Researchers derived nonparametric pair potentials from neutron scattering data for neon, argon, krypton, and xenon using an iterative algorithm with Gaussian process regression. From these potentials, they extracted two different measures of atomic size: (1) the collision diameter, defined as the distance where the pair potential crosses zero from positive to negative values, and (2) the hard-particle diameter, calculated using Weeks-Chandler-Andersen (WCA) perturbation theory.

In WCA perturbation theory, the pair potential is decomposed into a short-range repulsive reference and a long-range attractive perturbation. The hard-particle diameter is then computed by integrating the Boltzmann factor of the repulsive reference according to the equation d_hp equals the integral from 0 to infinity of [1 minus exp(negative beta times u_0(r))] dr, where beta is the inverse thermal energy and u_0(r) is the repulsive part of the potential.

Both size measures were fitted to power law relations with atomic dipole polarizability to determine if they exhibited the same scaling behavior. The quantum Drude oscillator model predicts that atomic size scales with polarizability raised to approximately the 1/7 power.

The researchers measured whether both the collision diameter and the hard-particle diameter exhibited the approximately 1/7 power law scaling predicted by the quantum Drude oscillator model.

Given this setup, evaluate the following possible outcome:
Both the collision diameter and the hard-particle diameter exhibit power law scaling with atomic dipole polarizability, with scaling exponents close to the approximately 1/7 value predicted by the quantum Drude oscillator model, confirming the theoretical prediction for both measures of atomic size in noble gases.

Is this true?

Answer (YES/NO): YES